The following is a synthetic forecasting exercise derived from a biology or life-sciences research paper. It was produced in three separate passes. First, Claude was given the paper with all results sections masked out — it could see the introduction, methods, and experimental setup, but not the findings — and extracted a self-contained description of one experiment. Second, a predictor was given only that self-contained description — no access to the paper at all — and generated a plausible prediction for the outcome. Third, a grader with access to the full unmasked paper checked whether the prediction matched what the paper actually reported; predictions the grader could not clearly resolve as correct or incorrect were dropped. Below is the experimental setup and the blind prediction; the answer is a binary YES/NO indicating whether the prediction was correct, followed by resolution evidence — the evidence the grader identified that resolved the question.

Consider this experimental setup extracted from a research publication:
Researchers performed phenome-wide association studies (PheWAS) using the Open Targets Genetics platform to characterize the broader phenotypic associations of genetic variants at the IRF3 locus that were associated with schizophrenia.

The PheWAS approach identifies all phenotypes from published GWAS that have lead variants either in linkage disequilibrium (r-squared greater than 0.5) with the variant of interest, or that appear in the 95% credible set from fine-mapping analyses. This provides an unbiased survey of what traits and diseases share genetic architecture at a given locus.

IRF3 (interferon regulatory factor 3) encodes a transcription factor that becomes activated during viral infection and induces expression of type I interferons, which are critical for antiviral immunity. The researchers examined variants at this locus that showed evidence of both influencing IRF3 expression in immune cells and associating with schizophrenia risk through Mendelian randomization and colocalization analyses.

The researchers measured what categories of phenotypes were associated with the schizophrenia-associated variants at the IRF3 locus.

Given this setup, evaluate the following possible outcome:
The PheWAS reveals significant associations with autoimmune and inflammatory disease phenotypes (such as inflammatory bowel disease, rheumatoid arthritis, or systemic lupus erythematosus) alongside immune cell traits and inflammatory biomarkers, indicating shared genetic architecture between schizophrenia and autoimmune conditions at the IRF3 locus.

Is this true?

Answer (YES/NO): YES